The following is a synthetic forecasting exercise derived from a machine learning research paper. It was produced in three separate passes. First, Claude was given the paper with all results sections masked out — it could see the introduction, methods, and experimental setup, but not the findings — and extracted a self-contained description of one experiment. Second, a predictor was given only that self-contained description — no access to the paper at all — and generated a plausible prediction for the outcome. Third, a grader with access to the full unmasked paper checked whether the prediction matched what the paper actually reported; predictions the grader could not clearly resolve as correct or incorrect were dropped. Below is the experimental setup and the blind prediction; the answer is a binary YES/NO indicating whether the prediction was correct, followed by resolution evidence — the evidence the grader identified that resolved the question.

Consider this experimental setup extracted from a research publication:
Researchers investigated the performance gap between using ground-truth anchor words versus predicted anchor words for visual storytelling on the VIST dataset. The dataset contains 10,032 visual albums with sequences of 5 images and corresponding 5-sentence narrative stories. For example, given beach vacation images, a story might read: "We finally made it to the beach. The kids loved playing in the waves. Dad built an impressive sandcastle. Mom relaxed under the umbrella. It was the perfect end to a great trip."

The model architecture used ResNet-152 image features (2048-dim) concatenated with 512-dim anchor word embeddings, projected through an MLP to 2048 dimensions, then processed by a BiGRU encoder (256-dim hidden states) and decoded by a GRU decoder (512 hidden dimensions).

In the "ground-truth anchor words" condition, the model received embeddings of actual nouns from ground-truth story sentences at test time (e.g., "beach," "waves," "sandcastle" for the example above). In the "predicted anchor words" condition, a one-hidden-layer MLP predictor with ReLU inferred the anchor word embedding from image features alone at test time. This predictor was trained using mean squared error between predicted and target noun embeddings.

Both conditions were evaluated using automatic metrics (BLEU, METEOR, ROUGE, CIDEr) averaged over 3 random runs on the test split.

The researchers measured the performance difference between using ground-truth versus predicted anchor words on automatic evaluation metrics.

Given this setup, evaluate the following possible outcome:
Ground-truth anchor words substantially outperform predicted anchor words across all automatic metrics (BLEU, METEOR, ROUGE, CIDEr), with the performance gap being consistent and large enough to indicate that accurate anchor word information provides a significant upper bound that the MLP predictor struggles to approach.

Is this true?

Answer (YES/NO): NO